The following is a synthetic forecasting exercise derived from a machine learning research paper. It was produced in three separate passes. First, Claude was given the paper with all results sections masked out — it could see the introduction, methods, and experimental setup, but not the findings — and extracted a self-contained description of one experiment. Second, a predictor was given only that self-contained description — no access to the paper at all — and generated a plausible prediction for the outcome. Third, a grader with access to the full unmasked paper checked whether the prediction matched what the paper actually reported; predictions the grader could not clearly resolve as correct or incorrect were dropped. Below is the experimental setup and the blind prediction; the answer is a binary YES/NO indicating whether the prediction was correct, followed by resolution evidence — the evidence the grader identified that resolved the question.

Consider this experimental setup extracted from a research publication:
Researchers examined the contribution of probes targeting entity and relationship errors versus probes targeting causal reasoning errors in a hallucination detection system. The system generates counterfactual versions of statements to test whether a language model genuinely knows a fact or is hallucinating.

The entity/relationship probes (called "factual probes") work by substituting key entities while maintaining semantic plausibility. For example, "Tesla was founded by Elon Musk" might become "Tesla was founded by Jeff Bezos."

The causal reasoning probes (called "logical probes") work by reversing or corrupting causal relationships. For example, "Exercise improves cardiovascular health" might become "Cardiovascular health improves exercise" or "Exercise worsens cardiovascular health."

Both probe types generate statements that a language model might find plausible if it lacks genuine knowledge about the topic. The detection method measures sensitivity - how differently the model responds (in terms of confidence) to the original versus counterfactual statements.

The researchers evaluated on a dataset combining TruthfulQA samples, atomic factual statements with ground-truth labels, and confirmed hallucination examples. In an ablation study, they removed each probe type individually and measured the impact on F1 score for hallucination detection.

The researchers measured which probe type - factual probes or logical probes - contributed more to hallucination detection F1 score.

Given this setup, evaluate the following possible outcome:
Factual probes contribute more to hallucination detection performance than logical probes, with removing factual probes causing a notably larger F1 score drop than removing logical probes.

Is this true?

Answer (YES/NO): YES